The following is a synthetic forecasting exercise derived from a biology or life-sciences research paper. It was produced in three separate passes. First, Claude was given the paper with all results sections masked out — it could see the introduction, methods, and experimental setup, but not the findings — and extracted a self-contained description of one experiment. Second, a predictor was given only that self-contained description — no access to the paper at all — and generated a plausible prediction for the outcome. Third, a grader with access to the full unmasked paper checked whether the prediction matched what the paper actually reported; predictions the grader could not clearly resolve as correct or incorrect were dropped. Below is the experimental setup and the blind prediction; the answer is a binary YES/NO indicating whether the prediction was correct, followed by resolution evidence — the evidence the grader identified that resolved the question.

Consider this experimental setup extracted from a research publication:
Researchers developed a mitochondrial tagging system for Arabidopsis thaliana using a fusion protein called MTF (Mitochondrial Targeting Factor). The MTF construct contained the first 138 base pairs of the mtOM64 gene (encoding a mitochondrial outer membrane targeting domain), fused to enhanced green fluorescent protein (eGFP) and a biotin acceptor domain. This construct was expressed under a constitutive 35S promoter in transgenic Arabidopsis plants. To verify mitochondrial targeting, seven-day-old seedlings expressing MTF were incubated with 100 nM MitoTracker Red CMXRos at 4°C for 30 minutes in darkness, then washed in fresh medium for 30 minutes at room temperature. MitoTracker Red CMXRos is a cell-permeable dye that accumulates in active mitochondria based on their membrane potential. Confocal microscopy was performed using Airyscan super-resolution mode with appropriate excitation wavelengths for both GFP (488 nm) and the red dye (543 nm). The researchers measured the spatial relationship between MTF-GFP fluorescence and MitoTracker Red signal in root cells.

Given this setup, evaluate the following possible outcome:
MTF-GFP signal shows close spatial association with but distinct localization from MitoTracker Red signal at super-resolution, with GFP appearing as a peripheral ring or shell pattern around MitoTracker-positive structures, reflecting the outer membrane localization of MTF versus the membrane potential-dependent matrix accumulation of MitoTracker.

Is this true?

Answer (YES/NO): YES